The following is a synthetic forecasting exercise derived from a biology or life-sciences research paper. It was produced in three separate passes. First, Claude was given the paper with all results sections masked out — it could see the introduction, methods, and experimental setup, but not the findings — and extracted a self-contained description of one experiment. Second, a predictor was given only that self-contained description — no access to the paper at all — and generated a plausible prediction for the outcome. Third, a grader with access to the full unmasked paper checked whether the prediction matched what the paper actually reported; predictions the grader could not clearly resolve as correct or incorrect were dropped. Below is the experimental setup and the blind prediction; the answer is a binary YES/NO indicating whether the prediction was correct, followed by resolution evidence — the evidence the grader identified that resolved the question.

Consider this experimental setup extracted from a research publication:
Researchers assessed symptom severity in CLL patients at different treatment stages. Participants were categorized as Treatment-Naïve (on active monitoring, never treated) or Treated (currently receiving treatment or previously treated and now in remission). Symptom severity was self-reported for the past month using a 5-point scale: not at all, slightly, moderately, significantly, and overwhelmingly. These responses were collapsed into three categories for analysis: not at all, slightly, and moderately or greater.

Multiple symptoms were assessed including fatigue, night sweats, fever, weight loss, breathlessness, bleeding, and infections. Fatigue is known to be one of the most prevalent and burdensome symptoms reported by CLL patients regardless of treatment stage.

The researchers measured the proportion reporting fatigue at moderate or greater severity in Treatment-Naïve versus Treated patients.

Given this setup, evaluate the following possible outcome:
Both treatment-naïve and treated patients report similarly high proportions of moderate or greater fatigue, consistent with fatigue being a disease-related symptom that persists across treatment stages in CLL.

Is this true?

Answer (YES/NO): YES